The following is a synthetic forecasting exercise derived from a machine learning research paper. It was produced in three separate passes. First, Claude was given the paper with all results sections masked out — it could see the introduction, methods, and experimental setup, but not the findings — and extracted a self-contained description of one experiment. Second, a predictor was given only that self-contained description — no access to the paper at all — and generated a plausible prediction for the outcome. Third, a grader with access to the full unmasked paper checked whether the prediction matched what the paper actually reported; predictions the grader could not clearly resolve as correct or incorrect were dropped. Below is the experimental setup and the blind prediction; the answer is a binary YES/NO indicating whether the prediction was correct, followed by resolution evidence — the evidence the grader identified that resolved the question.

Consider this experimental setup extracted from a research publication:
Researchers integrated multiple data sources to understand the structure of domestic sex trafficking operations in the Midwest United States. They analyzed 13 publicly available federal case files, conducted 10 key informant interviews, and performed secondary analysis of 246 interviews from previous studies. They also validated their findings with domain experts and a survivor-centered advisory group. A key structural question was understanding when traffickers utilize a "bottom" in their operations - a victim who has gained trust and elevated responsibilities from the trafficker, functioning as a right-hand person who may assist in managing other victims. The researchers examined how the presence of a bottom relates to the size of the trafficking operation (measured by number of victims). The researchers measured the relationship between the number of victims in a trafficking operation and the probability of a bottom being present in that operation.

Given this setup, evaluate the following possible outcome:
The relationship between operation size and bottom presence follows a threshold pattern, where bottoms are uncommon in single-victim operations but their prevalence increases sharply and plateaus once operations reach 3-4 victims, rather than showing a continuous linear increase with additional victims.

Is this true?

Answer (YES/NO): NO